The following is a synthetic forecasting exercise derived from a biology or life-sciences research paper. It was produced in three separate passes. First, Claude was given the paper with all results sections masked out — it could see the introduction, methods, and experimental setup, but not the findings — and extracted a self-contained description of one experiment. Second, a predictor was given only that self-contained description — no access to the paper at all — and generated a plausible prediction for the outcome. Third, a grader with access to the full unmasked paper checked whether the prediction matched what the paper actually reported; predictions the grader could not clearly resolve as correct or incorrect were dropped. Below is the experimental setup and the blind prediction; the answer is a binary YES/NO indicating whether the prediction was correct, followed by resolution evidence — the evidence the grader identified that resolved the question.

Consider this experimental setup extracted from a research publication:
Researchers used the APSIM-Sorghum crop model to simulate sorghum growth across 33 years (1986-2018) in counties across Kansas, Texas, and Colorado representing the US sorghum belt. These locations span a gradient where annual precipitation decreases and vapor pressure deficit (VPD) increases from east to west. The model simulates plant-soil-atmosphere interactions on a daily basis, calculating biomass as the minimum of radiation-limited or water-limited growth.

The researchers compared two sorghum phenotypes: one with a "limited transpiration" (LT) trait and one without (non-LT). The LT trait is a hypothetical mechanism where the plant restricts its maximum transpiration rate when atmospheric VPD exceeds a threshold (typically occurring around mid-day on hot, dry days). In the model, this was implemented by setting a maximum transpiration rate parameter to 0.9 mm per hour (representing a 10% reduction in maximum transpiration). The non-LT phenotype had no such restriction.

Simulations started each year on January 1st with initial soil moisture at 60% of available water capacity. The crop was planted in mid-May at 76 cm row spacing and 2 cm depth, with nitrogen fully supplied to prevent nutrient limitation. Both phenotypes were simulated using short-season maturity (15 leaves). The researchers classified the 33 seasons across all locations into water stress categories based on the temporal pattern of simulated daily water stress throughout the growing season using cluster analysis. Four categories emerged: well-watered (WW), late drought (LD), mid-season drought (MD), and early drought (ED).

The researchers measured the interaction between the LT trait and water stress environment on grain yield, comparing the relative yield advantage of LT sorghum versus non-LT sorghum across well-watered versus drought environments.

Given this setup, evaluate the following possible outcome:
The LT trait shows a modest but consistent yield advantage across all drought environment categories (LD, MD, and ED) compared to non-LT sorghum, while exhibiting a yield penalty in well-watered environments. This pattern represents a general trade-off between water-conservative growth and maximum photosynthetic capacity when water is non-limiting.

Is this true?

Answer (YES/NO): NO